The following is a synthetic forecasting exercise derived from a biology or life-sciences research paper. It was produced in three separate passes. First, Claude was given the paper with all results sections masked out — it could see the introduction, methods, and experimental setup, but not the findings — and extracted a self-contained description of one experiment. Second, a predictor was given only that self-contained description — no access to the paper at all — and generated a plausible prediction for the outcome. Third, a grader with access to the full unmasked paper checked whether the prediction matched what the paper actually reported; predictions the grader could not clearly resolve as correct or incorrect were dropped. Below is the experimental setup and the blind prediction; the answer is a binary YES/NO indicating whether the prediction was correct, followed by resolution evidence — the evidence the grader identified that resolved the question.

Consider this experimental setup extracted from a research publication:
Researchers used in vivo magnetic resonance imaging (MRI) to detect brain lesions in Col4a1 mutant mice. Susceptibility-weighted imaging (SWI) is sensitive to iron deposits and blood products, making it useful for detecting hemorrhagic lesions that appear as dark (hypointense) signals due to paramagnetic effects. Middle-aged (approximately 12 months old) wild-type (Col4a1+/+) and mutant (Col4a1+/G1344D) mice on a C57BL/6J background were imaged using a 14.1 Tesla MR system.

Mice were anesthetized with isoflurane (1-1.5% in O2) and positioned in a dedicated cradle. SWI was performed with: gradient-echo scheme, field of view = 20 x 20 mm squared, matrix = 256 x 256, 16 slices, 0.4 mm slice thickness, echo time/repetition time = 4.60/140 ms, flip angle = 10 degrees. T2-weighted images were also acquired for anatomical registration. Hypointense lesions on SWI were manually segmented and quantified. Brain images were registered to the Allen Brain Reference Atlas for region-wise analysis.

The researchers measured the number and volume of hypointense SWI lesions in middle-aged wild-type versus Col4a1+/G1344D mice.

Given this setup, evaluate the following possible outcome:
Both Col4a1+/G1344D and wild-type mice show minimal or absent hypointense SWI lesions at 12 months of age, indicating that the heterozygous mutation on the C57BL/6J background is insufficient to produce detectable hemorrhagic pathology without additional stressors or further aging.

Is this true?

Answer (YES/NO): NO